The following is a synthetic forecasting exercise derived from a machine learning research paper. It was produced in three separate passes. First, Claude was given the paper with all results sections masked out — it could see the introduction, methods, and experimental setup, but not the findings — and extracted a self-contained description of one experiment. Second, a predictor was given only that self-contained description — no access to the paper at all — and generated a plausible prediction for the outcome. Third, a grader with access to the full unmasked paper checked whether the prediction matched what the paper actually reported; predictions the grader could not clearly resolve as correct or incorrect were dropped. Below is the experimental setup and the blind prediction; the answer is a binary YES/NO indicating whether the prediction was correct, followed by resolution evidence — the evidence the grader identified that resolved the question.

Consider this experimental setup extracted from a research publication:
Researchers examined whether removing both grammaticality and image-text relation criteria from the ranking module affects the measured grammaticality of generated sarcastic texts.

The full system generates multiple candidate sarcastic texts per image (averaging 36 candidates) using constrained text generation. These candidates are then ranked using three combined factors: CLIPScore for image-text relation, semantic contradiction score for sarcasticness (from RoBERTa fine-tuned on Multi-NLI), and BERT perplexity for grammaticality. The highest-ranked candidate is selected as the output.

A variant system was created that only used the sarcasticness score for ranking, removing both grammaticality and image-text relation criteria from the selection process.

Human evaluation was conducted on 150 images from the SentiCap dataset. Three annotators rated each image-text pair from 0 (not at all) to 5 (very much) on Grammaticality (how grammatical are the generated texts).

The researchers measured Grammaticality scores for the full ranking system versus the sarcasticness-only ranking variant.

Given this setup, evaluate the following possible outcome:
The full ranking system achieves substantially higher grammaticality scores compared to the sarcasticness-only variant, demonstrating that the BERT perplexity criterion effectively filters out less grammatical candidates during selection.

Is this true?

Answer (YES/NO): NO